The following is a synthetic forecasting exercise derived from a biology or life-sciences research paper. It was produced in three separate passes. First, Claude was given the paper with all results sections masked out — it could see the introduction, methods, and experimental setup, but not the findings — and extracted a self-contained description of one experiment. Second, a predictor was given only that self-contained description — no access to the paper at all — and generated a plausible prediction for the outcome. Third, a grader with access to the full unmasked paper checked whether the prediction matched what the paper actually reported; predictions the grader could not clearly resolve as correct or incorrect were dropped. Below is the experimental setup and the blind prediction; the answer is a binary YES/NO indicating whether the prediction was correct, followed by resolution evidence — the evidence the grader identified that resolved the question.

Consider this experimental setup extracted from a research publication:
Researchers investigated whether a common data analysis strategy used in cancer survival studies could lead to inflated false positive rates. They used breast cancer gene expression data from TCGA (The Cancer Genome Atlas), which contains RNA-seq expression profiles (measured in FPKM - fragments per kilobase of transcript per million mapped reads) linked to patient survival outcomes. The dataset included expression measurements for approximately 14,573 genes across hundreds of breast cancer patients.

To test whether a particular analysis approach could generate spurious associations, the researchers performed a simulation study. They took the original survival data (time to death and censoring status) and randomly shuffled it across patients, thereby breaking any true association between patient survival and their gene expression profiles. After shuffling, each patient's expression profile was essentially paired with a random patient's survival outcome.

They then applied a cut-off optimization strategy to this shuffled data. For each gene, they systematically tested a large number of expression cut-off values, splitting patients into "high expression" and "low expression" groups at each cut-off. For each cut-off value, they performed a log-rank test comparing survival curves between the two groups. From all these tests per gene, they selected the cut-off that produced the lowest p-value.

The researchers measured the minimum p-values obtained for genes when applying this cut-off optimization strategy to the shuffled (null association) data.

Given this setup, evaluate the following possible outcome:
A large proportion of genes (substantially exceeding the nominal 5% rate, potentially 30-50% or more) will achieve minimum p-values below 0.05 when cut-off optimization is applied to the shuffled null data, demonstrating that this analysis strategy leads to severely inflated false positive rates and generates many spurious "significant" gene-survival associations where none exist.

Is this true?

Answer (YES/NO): YES